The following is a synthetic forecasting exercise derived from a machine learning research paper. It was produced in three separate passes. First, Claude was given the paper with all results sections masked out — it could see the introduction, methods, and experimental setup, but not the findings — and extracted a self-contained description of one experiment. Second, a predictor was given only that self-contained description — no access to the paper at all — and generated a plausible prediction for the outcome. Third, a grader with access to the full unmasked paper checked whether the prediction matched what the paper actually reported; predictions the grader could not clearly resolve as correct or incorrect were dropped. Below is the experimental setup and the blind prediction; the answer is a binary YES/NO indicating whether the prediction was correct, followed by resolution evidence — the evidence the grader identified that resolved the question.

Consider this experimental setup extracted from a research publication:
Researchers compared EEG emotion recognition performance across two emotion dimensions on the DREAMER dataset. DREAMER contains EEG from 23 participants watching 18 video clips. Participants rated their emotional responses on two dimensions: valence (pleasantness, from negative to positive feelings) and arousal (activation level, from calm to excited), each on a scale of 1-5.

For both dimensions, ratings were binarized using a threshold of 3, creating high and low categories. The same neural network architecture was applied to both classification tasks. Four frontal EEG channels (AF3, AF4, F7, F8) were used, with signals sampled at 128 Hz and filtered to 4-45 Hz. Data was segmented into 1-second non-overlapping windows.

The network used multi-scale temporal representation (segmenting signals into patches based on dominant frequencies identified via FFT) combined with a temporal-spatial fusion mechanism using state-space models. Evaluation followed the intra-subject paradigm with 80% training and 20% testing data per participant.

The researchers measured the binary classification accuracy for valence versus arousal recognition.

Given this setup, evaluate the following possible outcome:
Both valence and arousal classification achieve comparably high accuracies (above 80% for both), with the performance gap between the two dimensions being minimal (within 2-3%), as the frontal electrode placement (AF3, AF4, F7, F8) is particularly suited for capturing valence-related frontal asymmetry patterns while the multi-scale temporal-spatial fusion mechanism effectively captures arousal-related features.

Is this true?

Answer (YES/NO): YES